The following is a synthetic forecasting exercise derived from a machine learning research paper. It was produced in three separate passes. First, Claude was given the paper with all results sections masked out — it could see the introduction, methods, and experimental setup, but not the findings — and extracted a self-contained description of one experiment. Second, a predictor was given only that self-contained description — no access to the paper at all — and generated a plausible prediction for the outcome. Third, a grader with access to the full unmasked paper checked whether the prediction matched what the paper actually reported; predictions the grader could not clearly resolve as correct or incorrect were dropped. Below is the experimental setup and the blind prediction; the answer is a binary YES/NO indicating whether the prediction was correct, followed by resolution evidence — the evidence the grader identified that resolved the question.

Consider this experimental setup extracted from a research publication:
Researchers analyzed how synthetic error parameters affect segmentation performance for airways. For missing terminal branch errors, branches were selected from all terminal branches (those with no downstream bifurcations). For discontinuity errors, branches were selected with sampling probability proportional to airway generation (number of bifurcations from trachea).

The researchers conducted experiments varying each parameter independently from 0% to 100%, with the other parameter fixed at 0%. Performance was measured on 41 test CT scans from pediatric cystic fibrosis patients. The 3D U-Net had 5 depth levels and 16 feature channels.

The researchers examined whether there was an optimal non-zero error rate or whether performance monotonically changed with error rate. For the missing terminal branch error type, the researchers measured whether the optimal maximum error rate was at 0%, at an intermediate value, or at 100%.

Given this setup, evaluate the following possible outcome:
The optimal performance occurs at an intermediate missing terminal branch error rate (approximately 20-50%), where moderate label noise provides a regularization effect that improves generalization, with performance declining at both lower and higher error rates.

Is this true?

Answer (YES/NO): NO